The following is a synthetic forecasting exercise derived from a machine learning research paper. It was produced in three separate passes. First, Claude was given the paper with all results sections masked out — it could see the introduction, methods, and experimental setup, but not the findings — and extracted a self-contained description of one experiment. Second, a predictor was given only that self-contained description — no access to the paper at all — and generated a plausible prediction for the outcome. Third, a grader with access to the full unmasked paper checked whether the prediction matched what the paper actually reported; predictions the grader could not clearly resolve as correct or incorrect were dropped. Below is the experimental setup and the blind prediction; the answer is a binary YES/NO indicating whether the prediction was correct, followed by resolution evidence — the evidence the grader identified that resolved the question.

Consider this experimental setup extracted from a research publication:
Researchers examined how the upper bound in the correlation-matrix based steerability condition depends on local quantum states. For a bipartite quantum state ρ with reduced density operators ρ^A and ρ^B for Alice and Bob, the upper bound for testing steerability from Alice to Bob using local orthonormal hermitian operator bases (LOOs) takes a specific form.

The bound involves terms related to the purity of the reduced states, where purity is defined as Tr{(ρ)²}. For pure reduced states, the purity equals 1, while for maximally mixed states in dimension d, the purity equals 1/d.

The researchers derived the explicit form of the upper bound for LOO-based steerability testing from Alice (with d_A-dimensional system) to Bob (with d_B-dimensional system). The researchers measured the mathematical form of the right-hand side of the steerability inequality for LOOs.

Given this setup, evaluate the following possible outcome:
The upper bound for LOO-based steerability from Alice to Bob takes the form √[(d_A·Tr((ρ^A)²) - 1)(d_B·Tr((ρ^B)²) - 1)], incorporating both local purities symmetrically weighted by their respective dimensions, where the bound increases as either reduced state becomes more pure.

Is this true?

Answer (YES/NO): NO